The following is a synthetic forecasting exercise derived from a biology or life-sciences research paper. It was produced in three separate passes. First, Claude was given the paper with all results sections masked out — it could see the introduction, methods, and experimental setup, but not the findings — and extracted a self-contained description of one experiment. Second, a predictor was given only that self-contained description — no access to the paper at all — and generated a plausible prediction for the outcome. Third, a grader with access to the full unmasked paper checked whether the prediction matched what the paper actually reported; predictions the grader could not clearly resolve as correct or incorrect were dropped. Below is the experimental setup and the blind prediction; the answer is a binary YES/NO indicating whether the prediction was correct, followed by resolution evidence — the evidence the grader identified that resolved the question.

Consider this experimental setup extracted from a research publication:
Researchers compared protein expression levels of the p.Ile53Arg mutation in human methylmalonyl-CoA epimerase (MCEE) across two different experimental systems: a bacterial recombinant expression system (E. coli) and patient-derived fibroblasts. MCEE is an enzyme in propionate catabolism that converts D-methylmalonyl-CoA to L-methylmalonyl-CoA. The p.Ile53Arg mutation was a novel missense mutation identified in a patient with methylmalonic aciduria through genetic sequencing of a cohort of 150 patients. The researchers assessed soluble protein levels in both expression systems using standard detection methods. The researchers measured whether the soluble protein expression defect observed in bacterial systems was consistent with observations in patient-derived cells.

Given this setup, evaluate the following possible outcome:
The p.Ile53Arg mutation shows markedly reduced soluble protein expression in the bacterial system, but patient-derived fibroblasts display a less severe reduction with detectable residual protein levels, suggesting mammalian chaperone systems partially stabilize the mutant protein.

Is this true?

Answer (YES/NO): NO